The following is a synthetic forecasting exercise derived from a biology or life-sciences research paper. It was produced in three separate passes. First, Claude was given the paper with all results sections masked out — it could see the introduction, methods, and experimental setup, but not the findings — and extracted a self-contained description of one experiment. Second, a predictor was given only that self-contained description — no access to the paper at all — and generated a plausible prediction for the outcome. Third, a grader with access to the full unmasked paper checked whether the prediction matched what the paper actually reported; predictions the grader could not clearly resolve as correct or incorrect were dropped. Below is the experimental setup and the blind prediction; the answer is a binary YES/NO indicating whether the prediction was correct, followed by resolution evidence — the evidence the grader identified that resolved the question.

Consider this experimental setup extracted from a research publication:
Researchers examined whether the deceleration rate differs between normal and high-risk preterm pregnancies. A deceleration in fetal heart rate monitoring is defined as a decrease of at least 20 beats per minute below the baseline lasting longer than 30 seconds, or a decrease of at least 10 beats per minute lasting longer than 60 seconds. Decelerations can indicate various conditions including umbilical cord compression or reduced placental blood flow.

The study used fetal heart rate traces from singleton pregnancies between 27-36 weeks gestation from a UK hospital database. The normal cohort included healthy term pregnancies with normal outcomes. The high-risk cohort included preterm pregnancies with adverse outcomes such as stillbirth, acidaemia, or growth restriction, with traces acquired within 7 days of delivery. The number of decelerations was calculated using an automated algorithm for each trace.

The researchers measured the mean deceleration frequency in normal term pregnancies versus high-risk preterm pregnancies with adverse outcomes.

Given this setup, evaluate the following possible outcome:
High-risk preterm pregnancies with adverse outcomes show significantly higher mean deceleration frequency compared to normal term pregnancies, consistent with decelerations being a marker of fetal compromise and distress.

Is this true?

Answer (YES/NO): YES